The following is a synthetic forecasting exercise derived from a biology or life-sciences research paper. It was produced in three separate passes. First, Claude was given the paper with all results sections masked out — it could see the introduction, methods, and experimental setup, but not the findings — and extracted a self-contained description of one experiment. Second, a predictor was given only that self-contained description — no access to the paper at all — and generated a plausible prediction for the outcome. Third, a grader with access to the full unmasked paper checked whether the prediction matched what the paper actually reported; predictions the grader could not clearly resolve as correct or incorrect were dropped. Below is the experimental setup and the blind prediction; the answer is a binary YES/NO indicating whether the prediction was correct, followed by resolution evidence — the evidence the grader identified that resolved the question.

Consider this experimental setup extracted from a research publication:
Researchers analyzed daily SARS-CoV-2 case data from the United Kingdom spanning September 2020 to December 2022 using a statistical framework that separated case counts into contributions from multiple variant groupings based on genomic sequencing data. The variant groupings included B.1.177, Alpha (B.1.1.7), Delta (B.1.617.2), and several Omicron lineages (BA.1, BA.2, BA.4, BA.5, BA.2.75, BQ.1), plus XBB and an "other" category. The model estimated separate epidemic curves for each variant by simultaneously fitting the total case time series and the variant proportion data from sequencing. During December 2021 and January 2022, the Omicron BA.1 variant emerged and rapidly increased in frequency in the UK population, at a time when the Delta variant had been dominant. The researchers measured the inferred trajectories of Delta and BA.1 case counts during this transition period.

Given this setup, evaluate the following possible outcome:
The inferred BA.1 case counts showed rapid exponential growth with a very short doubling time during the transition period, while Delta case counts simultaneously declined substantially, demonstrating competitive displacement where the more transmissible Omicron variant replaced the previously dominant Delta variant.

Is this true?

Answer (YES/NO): YES